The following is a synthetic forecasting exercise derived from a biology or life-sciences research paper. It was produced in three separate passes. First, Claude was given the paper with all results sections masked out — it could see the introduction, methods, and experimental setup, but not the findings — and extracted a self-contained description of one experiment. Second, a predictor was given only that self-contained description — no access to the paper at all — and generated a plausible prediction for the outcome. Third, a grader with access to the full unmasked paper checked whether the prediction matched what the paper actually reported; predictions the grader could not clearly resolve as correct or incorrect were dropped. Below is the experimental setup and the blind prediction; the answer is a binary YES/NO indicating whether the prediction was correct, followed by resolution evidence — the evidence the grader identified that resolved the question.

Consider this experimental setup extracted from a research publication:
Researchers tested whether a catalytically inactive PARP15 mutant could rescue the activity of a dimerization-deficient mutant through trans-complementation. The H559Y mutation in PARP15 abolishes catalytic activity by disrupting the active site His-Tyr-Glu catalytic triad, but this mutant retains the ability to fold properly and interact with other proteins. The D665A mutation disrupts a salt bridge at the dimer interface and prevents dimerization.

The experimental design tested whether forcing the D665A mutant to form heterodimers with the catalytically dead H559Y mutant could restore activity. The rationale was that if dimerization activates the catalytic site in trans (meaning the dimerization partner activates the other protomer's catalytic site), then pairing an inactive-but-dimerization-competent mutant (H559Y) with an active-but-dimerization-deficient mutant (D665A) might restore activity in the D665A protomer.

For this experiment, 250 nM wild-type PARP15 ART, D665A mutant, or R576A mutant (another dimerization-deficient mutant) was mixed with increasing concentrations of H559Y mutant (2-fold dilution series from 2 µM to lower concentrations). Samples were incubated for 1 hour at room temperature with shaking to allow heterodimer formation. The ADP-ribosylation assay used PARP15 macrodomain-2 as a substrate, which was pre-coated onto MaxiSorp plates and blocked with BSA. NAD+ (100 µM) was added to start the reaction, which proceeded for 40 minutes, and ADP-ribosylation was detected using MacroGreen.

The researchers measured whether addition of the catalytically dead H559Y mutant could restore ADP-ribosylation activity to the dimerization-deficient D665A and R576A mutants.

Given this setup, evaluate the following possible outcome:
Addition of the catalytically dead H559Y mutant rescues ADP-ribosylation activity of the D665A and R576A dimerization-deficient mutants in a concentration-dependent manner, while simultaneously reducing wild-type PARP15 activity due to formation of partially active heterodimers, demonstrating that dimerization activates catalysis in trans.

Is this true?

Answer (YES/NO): NO